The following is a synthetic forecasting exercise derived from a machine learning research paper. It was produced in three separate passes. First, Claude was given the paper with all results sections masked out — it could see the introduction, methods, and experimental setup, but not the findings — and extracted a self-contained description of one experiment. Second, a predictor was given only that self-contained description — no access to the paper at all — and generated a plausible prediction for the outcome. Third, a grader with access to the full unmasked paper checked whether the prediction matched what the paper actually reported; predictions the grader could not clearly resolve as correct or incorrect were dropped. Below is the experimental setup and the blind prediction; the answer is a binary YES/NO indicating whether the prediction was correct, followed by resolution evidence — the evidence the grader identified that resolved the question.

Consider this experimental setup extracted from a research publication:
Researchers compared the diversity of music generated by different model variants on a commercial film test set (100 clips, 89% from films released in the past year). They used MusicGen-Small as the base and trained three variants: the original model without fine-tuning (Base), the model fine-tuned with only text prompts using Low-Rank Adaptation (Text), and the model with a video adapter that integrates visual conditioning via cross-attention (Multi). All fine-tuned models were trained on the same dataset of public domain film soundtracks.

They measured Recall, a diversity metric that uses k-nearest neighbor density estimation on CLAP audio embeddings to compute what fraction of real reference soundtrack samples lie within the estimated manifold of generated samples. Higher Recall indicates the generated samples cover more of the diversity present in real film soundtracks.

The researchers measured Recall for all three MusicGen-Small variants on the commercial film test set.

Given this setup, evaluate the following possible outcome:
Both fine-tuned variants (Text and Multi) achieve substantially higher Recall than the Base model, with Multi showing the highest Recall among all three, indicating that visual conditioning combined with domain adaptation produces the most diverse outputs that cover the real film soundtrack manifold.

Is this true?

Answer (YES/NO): NO